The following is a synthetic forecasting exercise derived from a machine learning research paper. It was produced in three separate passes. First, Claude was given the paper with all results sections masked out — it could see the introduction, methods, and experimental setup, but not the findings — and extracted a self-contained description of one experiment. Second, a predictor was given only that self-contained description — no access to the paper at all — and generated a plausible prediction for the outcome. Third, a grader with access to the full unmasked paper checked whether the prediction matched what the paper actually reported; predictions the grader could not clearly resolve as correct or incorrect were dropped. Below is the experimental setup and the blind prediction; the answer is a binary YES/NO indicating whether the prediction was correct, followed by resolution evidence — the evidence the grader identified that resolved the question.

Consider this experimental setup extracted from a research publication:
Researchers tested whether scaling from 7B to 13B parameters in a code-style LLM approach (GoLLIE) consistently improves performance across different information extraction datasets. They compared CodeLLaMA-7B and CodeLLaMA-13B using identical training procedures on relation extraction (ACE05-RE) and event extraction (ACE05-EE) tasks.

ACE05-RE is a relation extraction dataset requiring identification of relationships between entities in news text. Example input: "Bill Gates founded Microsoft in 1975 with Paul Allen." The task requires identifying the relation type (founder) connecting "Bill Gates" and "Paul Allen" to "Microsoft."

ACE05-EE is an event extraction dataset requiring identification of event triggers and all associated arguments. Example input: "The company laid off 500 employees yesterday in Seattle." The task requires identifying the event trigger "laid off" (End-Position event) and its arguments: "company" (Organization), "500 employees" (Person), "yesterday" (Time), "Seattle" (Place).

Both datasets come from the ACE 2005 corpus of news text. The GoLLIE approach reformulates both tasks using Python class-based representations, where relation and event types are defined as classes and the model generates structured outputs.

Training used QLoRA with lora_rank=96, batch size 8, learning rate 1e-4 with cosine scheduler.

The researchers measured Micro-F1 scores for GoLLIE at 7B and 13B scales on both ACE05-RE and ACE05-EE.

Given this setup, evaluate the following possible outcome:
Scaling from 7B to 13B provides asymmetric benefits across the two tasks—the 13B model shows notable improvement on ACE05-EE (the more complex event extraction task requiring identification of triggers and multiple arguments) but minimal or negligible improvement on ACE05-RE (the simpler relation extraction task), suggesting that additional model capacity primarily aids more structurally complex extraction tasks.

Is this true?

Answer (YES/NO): NO